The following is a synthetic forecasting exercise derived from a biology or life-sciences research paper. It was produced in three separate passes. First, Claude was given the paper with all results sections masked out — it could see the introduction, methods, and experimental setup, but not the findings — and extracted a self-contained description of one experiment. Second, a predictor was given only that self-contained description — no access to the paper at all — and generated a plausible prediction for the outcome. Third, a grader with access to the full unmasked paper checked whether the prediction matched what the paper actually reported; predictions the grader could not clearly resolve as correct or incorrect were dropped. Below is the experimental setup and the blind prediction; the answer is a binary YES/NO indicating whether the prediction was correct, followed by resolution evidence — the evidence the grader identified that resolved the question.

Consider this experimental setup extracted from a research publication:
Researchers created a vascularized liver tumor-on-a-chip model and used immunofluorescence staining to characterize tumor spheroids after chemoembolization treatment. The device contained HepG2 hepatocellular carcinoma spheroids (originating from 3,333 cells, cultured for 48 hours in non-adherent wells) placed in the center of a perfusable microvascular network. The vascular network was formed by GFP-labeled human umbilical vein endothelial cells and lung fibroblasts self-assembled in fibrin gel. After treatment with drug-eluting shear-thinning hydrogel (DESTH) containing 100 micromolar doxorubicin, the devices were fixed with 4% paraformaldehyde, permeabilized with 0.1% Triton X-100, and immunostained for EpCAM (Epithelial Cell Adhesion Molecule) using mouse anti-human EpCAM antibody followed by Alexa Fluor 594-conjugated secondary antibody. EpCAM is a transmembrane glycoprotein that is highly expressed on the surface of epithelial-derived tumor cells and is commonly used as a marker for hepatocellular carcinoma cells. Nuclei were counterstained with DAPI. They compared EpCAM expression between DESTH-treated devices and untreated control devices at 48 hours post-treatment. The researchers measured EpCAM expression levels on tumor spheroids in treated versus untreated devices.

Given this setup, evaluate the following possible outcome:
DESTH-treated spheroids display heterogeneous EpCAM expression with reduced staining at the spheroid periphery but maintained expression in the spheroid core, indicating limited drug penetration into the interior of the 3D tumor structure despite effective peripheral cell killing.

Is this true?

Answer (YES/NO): NO